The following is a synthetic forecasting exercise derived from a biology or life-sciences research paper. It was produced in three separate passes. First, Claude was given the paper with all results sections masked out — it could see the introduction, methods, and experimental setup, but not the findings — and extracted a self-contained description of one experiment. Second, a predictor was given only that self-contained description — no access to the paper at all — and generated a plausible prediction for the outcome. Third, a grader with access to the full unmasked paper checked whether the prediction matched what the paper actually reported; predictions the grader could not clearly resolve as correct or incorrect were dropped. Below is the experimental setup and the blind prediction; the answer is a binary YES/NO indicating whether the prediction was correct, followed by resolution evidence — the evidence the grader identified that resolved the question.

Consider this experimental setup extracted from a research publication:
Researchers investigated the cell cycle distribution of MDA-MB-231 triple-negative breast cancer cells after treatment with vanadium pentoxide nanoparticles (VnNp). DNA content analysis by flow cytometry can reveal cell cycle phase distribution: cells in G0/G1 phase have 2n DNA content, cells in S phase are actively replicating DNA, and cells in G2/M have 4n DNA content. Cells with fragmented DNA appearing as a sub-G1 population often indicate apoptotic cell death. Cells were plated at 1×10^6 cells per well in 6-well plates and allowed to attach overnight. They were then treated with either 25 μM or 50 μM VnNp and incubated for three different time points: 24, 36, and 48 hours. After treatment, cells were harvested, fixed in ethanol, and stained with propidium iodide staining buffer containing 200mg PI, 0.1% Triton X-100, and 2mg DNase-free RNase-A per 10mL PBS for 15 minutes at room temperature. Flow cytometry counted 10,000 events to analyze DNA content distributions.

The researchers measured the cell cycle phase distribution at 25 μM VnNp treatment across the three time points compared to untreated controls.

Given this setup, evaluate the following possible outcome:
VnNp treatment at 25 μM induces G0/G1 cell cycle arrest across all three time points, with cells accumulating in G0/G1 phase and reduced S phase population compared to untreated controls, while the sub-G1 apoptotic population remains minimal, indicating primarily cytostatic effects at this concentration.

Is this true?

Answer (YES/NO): NO